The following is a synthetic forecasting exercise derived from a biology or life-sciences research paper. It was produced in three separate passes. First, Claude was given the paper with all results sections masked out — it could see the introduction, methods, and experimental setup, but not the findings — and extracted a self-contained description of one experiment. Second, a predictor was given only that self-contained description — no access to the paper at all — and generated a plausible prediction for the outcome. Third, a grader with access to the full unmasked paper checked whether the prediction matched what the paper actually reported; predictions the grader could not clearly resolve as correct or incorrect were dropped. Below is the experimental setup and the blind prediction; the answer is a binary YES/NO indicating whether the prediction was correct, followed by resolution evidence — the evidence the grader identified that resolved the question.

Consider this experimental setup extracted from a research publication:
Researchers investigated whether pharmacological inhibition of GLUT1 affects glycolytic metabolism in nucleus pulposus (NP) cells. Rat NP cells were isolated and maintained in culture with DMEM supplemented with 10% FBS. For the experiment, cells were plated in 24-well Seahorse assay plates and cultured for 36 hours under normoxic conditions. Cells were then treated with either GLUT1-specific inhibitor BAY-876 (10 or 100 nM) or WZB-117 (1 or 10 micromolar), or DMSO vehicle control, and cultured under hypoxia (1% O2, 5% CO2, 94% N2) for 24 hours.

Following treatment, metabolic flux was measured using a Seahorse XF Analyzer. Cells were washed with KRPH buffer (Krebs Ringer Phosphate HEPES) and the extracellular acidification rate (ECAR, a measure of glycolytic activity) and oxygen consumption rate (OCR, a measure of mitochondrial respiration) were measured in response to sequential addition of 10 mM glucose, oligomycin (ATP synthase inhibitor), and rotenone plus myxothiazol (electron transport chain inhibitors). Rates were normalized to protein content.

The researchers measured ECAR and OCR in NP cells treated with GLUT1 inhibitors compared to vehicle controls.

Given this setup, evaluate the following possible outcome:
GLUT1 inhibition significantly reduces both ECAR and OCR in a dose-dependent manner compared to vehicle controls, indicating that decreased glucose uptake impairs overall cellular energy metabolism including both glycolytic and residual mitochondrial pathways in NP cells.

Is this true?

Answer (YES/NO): NO